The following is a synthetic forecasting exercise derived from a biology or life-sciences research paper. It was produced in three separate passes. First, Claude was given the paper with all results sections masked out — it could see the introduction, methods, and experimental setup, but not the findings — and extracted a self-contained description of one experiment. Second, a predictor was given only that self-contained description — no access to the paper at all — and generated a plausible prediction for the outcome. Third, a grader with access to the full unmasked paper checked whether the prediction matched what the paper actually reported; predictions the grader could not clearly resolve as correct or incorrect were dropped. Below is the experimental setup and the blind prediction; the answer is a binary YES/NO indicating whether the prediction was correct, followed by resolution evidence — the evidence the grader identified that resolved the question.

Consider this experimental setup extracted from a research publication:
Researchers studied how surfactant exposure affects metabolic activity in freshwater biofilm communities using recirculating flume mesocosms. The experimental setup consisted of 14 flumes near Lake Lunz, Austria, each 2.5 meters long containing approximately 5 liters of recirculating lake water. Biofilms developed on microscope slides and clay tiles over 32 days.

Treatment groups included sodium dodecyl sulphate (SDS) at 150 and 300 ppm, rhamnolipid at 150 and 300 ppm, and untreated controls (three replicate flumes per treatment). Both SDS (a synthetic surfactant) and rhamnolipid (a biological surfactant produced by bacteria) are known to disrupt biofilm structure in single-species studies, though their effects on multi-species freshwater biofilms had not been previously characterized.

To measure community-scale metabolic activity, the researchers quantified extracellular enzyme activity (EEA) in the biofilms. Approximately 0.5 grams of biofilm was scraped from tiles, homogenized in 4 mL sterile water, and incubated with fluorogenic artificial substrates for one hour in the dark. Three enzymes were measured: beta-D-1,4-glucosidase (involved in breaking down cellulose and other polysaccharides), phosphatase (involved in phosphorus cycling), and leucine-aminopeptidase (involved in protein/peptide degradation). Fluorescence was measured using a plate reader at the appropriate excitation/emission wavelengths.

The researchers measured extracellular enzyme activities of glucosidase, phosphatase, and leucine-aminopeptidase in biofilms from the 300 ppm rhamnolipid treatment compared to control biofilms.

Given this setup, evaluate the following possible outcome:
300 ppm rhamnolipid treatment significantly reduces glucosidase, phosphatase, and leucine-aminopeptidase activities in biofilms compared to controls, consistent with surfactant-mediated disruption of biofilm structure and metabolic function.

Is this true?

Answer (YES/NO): NO